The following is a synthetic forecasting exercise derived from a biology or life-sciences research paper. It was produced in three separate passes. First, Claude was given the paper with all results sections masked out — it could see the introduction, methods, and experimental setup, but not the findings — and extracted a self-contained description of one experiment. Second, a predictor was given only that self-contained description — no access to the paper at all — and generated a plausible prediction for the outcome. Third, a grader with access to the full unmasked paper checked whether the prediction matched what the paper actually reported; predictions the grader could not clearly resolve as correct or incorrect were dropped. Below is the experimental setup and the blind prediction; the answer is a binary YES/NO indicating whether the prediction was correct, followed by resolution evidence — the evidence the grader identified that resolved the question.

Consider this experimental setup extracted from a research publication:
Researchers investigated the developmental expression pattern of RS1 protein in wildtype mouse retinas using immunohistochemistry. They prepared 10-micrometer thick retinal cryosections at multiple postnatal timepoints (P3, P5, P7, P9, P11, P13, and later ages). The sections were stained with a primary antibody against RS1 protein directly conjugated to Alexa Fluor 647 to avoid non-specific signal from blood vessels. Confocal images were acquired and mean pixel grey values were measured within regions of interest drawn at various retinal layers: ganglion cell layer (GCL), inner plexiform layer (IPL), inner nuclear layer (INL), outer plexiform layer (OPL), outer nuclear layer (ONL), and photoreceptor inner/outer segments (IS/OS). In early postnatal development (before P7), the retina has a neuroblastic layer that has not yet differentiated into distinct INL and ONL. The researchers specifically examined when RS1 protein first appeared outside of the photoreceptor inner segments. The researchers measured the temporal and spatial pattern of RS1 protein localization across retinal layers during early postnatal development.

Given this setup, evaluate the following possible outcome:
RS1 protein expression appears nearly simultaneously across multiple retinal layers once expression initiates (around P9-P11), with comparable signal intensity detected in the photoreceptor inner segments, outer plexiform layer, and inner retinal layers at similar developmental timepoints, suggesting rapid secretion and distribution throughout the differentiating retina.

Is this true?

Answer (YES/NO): NO